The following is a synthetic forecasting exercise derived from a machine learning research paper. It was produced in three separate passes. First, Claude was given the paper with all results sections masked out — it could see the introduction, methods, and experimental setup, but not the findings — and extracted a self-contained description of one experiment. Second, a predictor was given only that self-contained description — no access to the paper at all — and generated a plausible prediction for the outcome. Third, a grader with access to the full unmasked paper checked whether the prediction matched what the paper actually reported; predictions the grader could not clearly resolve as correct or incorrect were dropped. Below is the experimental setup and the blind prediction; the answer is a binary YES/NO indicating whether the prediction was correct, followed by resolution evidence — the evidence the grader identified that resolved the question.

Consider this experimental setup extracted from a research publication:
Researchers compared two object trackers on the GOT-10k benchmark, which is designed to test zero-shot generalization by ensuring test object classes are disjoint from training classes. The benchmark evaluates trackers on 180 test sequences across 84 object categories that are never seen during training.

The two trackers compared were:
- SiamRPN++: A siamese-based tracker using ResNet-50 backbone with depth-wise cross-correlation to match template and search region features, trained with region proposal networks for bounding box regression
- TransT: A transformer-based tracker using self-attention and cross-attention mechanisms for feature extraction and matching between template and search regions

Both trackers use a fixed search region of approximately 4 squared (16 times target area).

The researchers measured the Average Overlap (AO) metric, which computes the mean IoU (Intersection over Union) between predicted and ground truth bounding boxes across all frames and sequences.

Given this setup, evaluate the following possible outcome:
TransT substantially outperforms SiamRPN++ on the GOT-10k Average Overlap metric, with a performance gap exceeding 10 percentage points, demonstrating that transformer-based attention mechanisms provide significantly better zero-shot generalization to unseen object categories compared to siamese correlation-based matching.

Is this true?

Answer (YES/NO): NO